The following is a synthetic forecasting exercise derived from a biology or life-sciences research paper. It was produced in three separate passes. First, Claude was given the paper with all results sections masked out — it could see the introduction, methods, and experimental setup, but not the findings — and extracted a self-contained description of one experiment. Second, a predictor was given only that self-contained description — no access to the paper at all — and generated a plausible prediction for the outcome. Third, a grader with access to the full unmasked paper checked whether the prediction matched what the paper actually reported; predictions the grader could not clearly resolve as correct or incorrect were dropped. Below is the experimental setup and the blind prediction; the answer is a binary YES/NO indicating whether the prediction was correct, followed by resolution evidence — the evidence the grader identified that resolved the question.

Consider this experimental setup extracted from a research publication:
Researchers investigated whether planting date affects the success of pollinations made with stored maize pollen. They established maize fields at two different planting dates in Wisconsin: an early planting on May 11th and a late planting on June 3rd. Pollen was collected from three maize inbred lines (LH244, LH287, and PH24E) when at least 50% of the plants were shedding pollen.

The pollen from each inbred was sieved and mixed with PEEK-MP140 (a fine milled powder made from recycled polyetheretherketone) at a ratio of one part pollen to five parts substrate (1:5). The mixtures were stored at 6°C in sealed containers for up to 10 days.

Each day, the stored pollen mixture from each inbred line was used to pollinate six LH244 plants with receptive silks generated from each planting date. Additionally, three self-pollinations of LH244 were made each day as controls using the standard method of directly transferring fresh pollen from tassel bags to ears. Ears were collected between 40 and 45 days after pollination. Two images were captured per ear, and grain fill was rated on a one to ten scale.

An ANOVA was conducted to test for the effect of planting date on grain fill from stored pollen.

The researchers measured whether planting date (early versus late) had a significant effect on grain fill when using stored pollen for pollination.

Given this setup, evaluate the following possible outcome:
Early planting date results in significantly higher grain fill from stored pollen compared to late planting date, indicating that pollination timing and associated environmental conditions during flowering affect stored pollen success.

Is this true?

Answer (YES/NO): NO